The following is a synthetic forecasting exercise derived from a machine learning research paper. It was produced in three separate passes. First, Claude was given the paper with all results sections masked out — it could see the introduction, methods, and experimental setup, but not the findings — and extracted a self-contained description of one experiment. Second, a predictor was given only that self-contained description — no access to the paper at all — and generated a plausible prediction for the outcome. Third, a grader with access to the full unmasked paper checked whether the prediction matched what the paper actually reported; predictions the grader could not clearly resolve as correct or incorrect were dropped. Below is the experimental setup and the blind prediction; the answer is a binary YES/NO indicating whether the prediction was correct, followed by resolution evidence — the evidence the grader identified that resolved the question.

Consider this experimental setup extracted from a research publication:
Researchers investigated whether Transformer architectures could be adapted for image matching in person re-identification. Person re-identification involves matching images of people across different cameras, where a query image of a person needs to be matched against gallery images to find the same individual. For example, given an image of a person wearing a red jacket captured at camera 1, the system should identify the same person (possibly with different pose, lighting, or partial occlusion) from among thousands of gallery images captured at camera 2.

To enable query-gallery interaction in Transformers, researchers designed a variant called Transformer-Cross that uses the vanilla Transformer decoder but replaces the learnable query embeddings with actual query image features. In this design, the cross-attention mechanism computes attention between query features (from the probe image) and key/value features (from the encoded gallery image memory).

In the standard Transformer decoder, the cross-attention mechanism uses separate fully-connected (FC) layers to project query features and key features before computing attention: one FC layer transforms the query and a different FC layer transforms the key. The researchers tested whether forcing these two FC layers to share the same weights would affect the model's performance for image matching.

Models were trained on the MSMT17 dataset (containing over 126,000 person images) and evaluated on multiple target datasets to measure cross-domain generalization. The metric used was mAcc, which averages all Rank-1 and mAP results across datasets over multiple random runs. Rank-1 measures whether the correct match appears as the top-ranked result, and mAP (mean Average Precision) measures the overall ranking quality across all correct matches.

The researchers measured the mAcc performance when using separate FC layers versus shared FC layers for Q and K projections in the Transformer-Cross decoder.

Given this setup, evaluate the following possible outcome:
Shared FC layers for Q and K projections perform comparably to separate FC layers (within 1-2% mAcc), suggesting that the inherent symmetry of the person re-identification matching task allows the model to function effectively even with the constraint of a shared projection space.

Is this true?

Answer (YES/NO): NO